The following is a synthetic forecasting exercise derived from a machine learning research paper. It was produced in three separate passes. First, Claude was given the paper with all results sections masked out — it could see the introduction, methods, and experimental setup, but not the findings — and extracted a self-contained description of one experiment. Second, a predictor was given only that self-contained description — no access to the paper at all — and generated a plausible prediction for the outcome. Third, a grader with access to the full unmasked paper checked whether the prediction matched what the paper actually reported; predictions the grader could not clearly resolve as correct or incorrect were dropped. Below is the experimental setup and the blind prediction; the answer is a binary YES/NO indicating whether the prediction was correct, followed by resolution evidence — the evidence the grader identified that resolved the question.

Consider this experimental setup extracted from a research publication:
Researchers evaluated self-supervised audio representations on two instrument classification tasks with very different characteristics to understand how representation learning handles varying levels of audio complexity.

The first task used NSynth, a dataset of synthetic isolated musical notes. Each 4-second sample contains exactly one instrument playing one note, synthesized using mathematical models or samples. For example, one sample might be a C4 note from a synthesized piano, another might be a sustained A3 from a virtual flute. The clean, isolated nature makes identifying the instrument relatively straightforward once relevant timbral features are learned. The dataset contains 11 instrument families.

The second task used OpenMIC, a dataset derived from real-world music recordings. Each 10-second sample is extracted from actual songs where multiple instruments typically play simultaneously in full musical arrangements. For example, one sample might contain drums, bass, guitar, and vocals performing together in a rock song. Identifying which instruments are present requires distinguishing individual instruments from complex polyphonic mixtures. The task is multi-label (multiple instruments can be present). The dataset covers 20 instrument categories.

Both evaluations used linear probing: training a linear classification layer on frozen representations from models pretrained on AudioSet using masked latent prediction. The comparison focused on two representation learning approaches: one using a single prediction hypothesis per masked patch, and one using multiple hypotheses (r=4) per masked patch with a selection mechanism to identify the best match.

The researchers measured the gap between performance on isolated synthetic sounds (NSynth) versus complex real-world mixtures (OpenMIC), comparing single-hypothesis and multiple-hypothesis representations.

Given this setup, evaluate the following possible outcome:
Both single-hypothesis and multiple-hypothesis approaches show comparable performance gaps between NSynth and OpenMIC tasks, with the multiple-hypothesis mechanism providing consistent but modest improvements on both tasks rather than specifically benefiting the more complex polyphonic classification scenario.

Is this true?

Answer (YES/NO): YES